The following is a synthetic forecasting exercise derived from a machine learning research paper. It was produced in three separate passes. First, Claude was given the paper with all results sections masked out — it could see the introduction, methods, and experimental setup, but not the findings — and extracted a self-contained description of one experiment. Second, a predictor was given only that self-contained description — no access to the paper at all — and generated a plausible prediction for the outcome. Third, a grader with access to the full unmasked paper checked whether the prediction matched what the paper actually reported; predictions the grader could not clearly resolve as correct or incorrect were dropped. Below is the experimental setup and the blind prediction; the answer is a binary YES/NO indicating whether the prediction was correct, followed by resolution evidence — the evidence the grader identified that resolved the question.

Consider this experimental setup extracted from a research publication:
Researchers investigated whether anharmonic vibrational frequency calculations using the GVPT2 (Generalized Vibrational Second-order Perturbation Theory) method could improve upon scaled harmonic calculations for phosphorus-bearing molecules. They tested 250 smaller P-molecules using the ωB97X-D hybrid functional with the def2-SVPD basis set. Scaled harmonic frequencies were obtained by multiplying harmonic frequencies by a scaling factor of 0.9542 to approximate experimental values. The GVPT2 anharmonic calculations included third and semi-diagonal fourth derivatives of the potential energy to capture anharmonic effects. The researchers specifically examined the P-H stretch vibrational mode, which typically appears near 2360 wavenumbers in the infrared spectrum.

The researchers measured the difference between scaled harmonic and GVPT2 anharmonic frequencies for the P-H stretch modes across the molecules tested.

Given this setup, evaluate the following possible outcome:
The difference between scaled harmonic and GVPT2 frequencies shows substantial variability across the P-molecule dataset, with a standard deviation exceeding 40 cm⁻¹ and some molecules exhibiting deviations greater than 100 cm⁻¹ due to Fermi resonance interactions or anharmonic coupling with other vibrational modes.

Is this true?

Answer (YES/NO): NO